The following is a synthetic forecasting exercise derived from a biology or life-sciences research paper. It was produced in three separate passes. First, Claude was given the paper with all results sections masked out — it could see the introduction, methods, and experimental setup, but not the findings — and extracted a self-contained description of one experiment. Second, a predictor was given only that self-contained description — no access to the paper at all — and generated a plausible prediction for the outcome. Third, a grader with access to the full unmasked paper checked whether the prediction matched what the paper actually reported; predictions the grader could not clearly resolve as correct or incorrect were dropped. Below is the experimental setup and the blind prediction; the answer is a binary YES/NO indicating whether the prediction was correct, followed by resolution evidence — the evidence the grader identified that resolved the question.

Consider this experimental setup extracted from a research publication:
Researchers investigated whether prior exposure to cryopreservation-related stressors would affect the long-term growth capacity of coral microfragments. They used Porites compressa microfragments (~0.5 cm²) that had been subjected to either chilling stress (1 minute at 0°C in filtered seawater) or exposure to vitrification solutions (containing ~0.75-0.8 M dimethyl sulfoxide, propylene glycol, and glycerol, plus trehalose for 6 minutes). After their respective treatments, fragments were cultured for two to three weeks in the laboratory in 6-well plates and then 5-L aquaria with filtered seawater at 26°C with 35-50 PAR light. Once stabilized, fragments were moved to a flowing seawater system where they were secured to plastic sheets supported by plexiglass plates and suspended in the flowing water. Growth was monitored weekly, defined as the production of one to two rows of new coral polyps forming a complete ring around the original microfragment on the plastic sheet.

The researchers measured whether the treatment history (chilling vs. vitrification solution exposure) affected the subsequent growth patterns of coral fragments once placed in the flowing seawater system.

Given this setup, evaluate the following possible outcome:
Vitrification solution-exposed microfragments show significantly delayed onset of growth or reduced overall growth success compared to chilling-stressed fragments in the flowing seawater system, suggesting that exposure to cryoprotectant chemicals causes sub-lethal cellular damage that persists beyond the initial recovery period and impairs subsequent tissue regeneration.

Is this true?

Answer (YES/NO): NO